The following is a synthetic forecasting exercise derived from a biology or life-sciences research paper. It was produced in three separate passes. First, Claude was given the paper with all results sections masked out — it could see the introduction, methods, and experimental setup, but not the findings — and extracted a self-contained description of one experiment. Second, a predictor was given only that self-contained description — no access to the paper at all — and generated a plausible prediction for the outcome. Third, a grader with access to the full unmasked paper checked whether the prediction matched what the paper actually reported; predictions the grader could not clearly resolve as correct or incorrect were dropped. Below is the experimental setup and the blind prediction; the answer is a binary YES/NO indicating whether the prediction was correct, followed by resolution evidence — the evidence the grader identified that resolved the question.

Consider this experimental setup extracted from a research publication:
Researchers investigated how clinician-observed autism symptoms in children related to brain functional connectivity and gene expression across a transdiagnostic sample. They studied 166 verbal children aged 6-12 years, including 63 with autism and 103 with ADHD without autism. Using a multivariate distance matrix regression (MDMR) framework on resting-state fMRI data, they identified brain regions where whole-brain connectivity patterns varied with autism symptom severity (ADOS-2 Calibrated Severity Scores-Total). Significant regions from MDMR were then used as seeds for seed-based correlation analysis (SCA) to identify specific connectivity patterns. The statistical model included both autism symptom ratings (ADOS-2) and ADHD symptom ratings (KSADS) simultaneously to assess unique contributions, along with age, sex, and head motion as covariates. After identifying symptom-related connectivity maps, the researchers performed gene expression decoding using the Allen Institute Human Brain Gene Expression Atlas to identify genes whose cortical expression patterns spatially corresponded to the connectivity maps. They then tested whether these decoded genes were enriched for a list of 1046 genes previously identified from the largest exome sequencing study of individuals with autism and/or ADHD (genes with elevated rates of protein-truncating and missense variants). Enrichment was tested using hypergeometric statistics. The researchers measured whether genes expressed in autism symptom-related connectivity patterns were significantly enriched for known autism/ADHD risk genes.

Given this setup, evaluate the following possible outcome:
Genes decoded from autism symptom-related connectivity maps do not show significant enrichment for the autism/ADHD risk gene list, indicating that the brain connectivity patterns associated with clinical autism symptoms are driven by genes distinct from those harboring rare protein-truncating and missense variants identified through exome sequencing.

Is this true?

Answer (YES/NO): NO